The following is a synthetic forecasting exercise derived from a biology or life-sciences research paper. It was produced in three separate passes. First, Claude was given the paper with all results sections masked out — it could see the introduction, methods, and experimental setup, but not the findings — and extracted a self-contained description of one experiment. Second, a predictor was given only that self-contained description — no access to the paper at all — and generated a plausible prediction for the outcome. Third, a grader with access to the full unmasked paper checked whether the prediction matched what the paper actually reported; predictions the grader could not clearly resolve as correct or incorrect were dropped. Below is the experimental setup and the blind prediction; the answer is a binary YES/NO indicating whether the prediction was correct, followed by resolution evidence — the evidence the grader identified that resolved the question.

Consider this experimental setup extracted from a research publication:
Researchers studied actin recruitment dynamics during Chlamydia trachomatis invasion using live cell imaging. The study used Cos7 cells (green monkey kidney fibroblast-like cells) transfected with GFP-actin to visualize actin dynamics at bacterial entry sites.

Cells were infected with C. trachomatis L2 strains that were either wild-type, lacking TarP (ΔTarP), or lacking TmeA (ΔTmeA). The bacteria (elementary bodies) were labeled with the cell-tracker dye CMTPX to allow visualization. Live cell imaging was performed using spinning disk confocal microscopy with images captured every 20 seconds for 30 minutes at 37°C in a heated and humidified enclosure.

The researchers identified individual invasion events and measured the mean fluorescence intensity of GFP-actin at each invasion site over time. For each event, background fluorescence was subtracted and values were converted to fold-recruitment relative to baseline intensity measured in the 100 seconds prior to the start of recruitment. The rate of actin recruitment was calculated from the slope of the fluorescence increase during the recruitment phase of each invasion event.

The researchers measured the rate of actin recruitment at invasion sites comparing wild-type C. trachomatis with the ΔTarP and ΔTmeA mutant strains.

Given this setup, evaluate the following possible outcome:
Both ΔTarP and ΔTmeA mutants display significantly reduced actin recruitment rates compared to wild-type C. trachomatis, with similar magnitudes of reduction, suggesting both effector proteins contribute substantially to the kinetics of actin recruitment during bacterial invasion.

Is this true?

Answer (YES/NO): NO